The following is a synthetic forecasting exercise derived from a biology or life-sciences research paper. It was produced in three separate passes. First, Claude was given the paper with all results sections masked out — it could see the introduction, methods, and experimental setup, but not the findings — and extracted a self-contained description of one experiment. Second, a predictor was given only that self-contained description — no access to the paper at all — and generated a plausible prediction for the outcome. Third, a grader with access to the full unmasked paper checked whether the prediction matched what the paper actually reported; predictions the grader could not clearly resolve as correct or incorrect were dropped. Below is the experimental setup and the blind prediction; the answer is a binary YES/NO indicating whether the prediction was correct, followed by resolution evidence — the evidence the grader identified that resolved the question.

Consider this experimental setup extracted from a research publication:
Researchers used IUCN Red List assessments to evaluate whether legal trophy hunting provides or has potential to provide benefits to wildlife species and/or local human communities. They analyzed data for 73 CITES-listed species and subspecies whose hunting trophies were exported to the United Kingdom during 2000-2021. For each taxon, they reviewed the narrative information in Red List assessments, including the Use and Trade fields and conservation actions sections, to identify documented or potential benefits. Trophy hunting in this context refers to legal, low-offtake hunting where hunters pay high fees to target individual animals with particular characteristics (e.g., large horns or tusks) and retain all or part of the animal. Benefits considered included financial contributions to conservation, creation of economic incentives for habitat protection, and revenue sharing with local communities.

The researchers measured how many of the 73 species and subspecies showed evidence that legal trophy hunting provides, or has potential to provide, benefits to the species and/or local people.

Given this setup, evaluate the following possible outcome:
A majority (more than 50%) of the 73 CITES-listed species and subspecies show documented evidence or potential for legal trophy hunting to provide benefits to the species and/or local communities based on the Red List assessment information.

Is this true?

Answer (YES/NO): NO